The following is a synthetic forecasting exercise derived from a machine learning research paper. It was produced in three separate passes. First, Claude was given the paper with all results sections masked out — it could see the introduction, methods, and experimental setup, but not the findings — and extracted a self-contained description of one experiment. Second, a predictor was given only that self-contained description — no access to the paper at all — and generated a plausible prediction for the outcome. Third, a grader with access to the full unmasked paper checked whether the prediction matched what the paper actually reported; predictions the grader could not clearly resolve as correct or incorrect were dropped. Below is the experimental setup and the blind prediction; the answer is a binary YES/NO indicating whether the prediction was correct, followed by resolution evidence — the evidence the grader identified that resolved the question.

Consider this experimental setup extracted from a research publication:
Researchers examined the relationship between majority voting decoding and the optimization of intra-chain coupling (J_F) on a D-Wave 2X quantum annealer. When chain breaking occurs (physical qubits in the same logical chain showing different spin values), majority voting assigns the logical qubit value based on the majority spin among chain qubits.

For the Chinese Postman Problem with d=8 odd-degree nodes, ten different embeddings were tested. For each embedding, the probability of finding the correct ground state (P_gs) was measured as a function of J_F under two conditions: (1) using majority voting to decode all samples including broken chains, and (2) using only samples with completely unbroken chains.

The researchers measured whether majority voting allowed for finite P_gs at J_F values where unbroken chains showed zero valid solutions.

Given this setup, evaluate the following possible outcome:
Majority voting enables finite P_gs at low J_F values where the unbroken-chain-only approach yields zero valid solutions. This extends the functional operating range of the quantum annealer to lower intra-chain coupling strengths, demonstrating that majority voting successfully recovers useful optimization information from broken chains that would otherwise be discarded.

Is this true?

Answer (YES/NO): YES